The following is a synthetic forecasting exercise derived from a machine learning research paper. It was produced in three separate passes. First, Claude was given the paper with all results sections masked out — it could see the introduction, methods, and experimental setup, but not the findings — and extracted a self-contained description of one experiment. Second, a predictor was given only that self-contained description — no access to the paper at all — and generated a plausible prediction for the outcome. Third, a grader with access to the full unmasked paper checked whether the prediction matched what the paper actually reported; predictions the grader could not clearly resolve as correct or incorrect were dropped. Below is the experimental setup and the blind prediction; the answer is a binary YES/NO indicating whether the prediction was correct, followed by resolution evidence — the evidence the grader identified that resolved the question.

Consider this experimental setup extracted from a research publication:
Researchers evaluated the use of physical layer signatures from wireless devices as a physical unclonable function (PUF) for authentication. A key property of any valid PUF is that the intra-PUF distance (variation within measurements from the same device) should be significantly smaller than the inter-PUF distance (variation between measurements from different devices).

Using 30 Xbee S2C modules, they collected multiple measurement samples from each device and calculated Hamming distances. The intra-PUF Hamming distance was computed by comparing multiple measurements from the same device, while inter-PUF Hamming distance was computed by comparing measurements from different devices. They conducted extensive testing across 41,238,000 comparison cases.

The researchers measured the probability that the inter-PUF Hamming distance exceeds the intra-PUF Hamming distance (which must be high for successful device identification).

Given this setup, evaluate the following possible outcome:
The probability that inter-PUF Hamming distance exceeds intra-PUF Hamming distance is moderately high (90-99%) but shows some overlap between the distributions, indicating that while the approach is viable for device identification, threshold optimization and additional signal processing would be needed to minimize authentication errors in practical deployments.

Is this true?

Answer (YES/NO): NO